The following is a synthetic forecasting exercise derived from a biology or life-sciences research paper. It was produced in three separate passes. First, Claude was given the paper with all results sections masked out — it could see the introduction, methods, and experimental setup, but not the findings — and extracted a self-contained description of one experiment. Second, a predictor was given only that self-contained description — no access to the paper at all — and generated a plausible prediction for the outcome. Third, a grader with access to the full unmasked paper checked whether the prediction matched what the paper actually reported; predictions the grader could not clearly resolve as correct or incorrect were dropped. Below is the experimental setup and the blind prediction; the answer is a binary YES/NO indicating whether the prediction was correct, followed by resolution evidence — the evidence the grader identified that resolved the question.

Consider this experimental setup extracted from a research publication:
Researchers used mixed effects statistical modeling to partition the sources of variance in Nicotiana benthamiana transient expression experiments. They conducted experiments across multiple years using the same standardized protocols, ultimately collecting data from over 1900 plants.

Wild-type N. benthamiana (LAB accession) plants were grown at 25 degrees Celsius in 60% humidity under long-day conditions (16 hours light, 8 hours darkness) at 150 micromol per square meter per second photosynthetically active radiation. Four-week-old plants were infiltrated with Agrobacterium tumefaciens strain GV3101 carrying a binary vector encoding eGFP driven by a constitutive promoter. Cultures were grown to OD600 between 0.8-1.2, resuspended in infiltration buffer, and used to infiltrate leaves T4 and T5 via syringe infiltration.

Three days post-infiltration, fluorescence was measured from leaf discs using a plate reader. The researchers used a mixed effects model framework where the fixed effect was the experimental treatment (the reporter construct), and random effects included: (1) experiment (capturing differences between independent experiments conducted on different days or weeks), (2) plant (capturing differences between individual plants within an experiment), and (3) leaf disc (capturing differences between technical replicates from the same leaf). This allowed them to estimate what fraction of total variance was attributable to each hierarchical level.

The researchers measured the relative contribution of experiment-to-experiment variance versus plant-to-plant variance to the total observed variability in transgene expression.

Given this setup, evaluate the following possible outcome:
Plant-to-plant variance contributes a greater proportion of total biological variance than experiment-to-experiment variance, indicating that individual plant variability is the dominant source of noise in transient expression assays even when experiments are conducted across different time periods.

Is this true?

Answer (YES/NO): NO